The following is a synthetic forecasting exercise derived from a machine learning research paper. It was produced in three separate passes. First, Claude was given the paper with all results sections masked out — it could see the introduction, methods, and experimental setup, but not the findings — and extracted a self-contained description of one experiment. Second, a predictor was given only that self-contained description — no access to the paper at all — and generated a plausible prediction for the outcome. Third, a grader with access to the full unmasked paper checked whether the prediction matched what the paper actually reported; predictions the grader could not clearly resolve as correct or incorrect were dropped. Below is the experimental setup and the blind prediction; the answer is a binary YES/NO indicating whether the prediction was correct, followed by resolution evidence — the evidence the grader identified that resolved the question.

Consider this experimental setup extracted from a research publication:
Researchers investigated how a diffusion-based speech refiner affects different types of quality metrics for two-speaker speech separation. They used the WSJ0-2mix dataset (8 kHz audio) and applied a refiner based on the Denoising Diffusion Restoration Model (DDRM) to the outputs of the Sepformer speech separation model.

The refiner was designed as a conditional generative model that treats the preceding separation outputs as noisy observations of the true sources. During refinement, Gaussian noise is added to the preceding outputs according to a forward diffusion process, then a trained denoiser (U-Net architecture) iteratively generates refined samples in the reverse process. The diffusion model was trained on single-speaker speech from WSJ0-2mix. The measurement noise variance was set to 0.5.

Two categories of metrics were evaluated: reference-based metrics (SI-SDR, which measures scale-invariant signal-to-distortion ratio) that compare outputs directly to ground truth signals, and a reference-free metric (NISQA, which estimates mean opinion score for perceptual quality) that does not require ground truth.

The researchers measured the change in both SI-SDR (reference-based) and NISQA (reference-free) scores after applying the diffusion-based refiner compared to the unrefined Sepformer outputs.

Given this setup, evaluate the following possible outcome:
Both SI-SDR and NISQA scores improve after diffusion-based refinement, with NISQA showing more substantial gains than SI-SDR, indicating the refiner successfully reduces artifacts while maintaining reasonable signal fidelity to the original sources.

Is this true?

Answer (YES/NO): NO